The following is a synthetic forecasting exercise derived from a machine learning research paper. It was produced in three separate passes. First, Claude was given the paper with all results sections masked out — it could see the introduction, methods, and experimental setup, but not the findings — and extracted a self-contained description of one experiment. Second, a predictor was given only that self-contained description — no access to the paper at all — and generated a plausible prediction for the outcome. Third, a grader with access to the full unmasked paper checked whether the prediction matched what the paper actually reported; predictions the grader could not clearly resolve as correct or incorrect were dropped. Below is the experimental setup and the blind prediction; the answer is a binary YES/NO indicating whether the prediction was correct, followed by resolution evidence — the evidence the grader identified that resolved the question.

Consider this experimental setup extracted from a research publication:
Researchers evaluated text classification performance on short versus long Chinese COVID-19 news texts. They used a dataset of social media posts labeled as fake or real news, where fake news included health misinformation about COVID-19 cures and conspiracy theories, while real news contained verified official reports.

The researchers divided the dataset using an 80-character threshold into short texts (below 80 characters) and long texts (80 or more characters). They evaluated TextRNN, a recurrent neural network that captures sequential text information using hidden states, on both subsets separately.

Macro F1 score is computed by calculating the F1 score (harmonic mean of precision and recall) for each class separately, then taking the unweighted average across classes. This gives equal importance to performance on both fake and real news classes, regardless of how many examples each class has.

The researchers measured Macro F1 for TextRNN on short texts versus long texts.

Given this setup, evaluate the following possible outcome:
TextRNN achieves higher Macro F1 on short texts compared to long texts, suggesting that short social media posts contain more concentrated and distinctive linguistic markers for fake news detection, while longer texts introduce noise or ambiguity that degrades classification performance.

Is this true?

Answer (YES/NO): YES